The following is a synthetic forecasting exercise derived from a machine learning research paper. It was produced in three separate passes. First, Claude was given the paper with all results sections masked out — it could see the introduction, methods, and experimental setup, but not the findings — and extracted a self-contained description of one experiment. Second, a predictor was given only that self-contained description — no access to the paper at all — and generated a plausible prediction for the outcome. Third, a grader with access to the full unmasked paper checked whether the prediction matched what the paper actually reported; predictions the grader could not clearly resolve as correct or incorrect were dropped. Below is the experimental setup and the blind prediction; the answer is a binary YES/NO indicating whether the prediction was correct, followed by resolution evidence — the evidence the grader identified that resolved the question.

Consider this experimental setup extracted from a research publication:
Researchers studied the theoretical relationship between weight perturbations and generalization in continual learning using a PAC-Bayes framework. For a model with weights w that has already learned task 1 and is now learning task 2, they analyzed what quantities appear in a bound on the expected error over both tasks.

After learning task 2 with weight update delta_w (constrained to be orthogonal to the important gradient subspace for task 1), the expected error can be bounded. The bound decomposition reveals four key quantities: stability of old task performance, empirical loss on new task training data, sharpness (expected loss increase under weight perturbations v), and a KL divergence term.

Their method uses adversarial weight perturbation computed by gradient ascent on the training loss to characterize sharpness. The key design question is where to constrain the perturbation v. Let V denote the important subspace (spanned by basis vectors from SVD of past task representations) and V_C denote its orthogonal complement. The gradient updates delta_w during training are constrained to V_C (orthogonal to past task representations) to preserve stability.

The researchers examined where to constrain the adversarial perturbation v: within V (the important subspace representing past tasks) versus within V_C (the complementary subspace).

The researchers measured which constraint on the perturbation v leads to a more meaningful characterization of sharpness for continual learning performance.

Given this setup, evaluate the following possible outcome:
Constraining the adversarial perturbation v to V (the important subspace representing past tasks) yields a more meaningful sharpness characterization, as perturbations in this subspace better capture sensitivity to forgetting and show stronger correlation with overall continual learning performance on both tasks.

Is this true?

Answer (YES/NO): YES